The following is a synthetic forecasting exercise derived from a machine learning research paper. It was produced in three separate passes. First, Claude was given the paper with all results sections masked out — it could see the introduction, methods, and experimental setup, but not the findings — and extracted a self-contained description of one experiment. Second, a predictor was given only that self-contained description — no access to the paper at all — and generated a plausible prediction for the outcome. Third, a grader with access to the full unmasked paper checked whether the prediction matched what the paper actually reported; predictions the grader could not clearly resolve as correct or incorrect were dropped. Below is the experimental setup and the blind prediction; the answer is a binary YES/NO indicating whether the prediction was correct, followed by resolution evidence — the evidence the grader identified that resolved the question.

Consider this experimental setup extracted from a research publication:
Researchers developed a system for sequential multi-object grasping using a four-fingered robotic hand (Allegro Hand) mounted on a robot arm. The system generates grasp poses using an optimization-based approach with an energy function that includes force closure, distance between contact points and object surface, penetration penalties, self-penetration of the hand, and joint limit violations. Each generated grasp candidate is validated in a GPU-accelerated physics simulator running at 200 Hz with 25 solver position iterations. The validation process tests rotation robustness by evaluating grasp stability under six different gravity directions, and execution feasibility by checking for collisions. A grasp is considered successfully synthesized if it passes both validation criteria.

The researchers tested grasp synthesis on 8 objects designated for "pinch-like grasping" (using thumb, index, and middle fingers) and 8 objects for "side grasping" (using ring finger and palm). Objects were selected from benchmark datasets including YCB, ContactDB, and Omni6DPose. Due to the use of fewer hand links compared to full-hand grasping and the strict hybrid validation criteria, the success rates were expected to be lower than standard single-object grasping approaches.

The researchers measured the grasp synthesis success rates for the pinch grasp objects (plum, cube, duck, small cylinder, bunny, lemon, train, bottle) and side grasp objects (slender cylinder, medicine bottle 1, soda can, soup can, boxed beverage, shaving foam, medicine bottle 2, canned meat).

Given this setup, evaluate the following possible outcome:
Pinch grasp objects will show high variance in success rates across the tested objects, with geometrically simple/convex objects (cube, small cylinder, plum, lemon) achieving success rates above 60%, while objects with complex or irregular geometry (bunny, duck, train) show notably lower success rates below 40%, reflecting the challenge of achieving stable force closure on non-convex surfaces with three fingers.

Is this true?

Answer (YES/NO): NO